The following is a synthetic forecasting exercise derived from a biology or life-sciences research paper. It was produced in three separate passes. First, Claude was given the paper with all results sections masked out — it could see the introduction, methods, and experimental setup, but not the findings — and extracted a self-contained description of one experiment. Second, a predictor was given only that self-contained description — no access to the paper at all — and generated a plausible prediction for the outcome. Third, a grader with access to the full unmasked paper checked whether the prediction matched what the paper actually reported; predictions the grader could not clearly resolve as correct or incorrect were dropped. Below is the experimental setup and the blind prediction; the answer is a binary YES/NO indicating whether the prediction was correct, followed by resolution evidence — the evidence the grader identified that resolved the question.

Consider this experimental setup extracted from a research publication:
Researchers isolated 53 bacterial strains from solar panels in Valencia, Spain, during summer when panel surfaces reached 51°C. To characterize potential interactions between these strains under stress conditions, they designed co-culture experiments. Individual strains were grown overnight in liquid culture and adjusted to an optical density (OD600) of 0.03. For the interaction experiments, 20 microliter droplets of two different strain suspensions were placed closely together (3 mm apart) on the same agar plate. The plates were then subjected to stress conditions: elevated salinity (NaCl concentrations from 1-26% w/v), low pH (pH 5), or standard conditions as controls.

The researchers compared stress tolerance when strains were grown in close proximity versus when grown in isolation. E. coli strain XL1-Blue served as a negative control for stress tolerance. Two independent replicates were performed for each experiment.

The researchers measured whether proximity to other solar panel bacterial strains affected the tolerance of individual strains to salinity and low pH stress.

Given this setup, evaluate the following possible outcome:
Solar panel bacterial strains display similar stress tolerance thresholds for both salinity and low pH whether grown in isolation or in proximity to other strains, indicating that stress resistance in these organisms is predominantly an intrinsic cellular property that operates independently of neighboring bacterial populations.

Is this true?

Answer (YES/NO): NO